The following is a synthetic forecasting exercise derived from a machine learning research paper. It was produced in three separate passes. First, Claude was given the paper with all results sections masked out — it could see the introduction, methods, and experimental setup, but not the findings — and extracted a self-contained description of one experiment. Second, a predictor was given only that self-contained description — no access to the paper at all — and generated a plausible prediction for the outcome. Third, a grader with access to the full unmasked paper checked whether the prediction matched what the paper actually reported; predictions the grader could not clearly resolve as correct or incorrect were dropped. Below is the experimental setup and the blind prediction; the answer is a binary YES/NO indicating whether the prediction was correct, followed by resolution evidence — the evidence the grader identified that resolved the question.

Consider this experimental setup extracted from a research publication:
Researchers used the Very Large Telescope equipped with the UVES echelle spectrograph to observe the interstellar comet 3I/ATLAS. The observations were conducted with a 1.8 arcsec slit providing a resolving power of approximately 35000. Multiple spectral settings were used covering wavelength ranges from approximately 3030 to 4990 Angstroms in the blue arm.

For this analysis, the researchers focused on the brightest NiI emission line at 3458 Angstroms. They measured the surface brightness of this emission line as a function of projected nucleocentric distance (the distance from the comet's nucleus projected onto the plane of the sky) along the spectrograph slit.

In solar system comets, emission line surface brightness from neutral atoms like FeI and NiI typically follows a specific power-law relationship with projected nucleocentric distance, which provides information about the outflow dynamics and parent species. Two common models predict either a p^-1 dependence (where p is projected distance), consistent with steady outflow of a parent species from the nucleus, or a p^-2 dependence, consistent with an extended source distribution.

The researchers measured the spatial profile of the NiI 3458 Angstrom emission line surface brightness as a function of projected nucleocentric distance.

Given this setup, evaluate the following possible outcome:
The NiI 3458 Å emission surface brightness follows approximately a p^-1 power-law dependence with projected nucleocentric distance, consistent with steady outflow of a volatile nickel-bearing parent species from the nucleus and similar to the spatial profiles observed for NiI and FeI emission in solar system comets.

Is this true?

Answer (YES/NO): YES